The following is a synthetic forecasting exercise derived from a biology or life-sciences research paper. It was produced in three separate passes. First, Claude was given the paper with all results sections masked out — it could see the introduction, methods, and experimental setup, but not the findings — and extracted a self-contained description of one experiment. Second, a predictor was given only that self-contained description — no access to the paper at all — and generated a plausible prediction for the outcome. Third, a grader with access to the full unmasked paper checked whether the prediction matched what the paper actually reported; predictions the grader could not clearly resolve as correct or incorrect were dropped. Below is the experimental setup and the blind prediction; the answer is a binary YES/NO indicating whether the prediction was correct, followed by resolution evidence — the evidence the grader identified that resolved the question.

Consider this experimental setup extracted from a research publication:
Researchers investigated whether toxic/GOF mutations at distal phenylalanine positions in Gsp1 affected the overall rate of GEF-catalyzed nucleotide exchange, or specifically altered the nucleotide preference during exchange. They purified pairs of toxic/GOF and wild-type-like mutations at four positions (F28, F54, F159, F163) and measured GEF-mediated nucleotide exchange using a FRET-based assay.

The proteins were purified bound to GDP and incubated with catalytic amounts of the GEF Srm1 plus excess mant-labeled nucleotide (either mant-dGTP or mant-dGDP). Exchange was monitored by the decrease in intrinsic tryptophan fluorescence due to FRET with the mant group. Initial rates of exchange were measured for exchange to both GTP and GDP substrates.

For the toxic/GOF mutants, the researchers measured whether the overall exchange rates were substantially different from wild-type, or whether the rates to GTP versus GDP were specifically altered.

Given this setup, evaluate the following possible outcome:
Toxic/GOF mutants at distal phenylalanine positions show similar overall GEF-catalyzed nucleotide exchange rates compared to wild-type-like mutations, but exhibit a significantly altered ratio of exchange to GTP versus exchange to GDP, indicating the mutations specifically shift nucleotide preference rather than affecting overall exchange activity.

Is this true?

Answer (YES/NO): NO